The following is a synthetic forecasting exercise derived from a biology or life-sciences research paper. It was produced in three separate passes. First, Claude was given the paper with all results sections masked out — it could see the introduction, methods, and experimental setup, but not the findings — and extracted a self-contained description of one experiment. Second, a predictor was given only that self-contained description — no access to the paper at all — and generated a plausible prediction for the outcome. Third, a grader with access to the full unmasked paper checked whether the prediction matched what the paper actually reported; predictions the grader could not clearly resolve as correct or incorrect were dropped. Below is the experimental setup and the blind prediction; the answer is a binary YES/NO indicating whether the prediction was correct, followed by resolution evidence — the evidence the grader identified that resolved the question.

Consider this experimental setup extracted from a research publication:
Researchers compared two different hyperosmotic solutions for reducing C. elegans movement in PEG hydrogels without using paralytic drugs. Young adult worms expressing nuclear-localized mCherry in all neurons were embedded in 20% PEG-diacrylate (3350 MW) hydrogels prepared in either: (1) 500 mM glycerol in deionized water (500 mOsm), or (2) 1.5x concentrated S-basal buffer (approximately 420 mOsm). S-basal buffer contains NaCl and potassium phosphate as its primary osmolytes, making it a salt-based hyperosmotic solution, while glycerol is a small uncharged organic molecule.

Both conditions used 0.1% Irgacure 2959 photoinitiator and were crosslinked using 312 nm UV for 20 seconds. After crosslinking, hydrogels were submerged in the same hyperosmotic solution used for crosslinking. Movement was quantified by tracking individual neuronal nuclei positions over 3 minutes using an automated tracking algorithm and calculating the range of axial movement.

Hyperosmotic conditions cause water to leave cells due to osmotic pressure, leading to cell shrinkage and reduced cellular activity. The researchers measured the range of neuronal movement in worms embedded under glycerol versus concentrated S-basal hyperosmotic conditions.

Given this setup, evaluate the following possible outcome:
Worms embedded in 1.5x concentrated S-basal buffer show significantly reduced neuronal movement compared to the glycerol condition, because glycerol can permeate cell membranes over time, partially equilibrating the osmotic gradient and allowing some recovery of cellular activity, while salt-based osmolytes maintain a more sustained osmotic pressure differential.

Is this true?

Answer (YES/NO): NO